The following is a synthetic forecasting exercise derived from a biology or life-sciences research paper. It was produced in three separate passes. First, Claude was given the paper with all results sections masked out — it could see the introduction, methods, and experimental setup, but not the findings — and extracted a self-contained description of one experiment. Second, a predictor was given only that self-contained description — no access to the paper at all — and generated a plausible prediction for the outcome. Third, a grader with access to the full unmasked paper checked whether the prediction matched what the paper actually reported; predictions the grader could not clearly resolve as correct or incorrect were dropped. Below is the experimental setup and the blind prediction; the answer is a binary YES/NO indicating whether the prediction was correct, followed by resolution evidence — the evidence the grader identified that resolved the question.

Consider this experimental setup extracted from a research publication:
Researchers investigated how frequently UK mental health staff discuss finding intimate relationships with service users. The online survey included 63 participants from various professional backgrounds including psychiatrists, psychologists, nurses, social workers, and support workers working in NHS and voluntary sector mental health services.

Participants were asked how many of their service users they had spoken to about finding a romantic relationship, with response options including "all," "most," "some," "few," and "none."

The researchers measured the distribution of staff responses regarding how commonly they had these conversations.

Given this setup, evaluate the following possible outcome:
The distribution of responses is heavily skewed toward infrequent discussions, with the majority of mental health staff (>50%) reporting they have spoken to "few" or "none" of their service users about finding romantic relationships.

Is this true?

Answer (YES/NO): YES